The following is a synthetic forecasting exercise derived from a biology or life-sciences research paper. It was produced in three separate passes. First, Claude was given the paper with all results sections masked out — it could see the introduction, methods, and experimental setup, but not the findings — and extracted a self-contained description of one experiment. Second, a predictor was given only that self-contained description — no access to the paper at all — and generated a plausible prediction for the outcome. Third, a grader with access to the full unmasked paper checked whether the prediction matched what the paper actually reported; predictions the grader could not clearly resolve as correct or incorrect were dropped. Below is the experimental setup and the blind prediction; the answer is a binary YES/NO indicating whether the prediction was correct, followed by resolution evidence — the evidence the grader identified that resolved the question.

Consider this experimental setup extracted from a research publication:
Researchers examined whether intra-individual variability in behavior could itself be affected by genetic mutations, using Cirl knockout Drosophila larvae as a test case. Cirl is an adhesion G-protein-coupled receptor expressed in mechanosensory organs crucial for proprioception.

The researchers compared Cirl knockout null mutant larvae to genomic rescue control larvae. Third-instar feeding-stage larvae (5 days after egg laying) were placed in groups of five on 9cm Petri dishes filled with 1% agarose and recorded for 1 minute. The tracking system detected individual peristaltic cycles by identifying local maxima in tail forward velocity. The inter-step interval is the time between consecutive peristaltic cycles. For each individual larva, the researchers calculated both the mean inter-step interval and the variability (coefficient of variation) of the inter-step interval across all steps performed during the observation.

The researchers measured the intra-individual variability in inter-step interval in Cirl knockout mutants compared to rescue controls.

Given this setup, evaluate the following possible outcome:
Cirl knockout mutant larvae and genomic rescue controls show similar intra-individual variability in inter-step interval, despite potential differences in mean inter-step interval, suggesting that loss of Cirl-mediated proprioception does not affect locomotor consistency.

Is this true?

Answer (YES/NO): NO